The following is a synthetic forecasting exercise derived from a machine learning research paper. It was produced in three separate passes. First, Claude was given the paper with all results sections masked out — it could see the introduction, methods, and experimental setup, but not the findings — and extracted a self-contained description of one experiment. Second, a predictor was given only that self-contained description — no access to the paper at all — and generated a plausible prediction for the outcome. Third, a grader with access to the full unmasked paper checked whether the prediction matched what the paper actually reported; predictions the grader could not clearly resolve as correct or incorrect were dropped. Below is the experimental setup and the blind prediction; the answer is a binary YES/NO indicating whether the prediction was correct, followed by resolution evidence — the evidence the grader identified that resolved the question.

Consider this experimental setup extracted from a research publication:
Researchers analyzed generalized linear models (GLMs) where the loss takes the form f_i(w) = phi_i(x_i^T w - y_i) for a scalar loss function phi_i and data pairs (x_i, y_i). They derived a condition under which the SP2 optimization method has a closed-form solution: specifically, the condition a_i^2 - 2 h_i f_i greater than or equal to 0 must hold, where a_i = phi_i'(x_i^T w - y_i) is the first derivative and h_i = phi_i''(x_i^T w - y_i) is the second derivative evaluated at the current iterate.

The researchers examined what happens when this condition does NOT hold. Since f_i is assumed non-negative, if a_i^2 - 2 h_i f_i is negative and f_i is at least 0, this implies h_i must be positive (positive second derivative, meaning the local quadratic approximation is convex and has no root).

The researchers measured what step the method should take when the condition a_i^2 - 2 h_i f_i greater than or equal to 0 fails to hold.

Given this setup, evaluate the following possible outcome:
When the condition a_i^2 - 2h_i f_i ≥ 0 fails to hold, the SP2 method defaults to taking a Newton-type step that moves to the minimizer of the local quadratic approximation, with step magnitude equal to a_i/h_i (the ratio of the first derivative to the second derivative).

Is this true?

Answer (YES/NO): NO